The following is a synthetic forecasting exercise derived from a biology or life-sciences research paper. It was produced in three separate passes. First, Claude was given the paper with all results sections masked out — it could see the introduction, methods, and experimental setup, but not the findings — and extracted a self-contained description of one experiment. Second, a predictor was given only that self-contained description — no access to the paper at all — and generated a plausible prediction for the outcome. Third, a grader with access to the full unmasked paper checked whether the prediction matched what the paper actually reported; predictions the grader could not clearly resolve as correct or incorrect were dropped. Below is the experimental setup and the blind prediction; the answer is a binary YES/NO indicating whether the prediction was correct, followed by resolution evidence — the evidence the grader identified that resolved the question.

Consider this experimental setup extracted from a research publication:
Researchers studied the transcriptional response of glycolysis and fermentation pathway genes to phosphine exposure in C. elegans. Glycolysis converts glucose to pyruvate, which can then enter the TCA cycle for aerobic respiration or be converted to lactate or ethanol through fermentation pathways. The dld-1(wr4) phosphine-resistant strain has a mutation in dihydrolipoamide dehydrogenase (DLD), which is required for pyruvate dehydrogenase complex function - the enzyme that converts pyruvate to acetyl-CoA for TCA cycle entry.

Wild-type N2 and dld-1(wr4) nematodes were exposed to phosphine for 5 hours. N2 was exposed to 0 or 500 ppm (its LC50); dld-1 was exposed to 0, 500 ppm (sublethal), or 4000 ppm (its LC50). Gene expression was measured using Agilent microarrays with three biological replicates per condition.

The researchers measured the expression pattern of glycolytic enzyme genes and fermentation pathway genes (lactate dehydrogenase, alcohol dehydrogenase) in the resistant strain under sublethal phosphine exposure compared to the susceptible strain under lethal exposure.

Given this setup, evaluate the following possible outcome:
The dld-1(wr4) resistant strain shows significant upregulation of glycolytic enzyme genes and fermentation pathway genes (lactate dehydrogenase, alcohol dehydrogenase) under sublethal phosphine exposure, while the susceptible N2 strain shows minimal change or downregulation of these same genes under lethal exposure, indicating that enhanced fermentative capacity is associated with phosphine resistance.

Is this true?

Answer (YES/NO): NO